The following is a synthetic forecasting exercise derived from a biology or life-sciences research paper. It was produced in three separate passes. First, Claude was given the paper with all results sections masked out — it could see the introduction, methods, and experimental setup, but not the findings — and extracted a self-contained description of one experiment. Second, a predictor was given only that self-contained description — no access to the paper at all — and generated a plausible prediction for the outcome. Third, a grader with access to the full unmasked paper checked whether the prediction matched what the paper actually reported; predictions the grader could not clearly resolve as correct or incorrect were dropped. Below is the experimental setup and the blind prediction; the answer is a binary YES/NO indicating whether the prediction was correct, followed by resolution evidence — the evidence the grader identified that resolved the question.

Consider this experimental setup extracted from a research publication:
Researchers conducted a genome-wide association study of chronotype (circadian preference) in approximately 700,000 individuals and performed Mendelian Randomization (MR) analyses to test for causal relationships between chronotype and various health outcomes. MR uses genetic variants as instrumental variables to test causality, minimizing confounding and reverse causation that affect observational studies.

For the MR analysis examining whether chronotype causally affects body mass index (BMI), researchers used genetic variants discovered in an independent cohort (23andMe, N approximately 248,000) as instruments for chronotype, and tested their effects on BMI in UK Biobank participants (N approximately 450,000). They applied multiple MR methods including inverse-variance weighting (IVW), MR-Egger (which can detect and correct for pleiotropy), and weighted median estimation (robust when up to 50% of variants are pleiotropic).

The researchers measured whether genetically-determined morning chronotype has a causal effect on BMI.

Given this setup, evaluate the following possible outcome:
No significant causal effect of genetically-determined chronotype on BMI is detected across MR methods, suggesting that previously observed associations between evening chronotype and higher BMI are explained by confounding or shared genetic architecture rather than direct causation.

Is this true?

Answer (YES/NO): YES